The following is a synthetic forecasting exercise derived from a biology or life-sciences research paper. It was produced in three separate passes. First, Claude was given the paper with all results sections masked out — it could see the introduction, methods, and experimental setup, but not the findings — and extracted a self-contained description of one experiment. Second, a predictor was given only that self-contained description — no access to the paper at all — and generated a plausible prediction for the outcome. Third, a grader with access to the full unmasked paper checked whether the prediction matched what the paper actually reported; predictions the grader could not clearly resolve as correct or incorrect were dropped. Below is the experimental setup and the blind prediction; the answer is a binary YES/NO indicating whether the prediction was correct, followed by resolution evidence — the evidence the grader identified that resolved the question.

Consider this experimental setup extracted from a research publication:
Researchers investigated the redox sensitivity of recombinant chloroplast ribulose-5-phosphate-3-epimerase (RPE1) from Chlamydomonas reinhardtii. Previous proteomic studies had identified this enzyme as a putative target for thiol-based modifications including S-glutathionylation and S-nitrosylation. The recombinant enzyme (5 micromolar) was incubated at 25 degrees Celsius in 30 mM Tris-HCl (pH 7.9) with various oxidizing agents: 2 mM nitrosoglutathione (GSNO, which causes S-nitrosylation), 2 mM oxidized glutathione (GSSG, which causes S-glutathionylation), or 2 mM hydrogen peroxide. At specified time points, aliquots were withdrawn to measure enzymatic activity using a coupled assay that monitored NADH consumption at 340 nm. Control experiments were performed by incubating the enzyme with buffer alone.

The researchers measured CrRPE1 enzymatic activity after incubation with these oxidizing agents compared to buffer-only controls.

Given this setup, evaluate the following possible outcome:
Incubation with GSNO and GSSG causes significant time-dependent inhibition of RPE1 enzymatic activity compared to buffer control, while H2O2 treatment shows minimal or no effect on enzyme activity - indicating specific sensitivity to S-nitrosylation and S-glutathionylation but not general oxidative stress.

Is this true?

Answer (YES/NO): NO